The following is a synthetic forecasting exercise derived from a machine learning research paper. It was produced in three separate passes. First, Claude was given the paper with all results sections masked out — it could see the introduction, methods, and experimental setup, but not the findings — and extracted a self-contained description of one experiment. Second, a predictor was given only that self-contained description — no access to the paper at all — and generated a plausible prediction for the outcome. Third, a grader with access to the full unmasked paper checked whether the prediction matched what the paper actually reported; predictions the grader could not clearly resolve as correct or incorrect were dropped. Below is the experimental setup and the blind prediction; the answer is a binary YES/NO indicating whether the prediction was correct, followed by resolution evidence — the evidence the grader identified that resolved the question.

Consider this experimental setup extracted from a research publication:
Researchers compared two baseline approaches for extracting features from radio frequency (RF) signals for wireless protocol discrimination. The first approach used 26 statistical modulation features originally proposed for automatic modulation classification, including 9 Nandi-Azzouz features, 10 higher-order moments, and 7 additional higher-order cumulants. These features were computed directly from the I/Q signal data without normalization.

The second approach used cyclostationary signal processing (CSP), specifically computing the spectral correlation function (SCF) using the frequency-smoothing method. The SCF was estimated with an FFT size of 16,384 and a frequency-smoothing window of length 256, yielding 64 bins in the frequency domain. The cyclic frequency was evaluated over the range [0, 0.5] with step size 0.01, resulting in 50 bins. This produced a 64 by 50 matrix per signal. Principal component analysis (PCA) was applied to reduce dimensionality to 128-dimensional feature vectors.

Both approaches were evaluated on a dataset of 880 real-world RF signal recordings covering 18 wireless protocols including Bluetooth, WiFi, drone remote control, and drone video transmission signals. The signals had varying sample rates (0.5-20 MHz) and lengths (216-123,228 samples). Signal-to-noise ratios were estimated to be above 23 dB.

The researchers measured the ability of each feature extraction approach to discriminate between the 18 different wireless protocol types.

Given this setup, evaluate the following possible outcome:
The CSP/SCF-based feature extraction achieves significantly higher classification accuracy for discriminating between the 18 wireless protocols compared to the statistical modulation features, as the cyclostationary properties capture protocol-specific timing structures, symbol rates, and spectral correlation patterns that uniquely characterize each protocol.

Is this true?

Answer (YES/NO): YES